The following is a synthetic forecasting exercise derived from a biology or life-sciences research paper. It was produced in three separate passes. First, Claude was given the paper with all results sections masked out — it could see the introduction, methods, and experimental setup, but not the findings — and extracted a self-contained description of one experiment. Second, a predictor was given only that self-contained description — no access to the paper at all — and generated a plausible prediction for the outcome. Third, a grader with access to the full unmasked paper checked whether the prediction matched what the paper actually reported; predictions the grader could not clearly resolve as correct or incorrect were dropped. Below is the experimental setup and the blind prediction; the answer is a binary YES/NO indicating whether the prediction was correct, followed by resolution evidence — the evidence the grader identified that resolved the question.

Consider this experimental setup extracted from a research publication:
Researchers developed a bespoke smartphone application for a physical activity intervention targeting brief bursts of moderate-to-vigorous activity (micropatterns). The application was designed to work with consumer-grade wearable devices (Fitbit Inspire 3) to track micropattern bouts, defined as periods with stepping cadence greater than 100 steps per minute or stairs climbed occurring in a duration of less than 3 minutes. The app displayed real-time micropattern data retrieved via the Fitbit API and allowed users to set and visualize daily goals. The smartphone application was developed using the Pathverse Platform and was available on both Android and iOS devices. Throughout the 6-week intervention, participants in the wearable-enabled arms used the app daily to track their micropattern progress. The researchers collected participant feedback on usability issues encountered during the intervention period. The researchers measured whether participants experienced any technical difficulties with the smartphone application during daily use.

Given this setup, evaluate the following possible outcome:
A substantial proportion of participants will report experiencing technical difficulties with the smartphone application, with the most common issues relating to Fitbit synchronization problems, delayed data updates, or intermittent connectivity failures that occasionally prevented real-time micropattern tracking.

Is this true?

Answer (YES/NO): NO